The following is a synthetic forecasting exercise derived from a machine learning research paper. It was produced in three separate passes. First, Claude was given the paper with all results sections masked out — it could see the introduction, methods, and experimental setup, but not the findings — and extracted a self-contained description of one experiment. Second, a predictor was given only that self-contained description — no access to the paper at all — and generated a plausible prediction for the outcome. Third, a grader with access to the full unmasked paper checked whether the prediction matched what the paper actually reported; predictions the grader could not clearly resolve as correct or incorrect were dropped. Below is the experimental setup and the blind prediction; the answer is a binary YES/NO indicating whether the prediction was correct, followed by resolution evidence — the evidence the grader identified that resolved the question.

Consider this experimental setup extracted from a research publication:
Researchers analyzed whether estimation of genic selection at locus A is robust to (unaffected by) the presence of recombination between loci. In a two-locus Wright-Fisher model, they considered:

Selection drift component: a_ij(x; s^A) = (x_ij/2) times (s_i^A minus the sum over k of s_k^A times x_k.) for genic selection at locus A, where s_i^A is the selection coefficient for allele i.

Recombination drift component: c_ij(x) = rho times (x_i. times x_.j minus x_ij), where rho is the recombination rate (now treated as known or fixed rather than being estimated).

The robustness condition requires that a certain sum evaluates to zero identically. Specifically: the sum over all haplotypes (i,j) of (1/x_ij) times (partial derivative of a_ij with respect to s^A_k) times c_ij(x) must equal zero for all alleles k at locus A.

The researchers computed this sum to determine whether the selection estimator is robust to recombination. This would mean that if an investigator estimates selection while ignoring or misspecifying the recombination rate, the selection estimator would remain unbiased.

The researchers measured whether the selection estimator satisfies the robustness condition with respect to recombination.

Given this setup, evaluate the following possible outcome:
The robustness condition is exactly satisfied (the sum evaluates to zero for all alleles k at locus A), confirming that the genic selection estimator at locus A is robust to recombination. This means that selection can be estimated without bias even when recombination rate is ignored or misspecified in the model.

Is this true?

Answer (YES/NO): YES